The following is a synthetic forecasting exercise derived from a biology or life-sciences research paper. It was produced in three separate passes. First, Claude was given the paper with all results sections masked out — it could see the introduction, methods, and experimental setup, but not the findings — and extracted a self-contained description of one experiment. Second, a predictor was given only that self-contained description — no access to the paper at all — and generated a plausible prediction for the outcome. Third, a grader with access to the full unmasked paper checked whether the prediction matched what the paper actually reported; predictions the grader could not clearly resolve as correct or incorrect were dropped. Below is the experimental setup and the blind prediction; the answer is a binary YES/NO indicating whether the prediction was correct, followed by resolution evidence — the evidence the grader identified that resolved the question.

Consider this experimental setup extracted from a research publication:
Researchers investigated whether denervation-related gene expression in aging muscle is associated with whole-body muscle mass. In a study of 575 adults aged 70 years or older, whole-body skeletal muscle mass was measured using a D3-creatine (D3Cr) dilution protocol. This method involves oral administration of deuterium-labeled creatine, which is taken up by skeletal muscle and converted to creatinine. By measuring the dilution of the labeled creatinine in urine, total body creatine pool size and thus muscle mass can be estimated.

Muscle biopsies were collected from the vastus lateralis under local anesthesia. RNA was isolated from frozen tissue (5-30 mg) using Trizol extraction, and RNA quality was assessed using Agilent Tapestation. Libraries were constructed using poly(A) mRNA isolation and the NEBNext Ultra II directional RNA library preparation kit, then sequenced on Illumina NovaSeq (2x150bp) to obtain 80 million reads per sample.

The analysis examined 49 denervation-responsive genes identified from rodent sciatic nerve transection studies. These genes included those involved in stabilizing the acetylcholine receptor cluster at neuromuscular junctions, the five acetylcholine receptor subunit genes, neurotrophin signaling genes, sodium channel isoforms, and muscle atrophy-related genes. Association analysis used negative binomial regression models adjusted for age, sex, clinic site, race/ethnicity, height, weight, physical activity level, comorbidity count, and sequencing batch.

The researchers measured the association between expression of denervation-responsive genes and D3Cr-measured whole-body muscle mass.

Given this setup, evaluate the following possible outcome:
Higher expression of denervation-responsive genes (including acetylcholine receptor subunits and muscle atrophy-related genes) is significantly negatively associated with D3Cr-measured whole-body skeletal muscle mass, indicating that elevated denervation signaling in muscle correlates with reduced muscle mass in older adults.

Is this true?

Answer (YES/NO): NO